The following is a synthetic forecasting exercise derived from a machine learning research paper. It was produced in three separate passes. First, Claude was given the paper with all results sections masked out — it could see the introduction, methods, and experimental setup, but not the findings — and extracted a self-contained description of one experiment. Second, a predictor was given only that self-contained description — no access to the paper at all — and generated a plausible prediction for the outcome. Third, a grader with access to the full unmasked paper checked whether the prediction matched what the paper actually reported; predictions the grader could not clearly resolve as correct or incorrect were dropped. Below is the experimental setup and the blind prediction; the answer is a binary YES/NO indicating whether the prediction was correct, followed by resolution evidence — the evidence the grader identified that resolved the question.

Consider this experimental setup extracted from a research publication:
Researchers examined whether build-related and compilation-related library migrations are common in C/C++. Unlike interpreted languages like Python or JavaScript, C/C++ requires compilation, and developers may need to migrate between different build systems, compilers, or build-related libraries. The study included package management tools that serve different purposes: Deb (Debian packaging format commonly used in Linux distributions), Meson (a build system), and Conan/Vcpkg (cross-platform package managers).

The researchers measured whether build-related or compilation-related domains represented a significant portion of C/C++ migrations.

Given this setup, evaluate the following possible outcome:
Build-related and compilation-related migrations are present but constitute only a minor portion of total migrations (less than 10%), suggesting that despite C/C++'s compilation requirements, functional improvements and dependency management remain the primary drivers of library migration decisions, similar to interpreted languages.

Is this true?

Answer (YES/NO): NO